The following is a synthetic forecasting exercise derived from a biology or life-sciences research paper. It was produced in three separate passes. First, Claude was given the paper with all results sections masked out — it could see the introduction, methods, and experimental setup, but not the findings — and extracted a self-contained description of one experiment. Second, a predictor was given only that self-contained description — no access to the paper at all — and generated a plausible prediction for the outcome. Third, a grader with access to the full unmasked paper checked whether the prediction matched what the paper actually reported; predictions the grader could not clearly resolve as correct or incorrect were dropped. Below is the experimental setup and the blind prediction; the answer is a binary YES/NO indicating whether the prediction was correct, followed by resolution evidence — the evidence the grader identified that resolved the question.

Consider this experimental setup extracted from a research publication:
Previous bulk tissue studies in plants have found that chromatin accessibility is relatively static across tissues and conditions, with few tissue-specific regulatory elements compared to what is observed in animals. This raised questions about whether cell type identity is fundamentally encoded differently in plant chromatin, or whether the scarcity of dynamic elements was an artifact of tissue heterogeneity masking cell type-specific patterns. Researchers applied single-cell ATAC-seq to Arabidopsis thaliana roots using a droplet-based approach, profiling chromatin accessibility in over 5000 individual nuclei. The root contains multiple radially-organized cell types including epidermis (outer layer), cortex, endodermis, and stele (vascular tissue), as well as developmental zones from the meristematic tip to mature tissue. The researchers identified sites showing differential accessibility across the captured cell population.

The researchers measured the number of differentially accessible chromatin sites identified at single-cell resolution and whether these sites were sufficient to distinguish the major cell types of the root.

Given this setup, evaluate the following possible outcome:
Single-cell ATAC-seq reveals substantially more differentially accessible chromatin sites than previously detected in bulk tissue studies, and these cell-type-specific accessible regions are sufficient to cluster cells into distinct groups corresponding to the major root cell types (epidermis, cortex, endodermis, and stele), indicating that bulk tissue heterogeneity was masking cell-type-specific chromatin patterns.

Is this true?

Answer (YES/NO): YES